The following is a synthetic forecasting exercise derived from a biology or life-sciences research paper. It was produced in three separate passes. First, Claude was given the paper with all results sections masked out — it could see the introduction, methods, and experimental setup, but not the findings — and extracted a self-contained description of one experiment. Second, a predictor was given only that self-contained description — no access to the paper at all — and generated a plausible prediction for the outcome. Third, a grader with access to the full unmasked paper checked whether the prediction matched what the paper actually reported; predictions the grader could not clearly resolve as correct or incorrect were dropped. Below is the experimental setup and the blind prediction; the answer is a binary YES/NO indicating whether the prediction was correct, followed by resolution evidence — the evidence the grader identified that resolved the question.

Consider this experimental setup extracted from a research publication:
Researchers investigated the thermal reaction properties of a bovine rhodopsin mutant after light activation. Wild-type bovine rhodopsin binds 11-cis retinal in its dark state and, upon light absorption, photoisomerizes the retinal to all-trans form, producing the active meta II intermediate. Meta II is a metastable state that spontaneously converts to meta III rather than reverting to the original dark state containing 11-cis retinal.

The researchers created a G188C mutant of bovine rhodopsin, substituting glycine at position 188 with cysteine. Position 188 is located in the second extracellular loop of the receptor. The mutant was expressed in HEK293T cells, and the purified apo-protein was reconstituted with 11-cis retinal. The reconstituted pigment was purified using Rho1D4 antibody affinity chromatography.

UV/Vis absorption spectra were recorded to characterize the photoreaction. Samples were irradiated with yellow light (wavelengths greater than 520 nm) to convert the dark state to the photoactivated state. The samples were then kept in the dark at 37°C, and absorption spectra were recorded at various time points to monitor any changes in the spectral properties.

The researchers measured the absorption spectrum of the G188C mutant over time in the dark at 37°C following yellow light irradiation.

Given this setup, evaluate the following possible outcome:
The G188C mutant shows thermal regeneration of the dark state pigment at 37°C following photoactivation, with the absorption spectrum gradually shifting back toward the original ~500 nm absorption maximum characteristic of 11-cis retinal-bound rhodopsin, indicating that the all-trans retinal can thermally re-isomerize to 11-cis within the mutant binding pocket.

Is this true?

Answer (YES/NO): YES